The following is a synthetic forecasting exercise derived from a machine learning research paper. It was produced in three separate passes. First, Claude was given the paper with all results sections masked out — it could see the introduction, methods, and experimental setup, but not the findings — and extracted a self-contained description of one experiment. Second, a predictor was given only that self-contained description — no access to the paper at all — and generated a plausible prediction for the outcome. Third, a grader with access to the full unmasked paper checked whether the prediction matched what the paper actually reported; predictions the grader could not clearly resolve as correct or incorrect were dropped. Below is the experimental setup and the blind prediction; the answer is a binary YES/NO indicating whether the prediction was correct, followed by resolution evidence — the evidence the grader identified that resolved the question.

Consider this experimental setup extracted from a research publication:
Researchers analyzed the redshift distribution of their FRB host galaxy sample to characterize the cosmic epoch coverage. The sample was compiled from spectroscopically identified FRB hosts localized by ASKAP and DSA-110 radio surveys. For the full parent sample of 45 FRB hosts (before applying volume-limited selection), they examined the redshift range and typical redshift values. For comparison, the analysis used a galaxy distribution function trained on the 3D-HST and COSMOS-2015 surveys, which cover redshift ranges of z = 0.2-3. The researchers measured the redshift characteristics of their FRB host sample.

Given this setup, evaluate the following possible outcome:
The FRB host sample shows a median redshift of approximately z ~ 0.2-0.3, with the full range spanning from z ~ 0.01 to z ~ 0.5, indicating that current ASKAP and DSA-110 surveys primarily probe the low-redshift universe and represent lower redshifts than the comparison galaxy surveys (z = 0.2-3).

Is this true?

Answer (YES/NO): NO